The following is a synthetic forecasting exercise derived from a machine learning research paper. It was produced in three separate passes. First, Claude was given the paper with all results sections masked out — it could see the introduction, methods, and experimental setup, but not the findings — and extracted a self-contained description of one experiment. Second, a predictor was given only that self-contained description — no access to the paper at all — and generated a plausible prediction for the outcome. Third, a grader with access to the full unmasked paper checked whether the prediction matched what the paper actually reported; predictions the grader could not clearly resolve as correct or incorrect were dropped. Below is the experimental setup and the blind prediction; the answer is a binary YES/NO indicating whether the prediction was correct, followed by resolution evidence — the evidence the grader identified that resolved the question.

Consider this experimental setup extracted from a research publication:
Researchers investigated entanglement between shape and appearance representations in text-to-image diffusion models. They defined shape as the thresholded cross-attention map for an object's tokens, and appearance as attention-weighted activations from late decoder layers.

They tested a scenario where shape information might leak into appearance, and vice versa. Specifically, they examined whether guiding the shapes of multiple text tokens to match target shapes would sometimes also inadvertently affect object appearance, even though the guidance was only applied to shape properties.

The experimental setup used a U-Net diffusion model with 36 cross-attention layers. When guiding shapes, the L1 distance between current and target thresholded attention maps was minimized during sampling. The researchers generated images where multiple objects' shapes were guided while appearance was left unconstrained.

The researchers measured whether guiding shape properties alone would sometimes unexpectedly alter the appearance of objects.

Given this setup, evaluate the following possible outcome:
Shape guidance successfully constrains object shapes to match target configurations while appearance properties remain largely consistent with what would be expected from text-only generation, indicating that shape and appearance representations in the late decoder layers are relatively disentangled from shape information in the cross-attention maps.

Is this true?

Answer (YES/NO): NO